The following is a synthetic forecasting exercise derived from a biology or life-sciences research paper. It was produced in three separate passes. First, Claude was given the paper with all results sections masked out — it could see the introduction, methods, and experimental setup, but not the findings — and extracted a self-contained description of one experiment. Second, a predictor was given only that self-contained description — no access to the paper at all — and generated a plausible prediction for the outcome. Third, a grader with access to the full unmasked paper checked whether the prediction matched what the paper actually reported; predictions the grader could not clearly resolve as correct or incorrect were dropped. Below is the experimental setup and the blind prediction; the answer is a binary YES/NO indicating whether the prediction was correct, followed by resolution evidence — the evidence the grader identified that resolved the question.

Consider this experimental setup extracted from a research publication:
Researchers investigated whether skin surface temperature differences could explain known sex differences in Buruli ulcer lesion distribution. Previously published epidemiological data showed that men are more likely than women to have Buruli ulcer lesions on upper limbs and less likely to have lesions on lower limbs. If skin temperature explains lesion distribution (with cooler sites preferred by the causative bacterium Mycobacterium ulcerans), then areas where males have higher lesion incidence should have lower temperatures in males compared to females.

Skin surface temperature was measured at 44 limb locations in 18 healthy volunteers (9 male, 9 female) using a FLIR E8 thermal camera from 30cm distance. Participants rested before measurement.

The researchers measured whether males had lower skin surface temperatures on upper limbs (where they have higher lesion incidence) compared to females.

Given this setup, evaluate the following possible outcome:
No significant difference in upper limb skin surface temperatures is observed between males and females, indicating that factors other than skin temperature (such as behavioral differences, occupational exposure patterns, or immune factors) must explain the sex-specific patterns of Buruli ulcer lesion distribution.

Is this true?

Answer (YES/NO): NO